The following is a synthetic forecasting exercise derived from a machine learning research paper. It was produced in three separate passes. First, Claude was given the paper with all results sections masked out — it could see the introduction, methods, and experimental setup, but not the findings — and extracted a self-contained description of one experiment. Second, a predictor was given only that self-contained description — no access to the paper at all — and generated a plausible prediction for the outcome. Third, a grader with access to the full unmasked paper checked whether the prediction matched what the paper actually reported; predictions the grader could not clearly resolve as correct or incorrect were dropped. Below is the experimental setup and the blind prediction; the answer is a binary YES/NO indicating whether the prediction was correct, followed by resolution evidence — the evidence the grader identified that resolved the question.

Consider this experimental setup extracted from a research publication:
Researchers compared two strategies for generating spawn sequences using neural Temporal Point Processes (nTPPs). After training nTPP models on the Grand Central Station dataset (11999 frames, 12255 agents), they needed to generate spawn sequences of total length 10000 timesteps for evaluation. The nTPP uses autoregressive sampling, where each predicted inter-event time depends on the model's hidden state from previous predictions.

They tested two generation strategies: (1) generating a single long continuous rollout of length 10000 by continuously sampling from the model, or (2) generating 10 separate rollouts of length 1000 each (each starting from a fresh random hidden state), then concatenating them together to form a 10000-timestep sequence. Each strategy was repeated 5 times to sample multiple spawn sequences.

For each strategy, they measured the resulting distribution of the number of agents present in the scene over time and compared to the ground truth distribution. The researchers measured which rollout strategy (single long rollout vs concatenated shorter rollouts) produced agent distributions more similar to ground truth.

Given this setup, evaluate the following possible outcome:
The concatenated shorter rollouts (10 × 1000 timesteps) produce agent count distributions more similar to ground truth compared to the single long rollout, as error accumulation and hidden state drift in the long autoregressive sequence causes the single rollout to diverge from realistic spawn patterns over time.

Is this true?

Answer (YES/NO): YES